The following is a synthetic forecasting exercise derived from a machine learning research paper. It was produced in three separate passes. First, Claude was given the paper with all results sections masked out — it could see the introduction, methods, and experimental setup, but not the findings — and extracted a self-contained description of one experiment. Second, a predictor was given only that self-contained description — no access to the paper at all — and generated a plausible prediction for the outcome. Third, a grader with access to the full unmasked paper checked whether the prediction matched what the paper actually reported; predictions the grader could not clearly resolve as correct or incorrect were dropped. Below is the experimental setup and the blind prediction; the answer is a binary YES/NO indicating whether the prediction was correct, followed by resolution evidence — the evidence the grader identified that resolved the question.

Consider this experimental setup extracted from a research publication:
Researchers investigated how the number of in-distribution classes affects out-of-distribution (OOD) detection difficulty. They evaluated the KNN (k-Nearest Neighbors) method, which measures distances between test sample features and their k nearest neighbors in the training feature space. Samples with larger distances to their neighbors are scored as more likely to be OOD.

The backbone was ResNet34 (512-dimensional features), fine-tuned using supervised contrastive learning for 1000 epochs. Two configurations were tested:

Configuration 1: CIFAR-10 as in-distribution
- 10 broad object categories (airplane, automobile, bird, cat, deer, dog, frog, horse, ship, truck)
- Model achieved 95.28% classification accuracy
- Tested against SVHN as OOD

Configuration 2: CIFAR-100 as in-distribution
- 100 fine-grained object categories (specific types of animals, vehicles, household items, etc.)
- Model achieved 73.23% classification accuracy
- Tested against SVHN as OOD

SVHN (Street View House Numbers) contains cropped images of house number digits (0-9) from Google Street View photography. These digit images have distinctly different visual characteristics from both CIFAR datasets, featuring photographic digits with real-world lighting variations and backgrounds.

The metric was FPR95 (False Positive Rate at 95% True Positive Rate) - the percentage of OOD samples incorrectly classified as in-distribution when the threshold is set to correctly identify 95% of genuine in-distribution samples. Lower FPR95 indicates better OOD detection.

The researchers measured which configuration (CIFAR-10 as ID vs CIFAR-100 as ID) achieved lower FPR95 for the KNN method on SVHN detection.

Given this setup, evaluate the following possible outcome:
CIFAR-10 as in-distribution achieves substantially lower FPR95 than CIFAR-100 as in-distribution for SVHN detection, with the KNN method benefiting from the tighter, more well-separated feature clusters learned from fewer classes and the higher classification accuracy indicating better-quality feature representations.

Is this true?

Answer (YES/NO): YES